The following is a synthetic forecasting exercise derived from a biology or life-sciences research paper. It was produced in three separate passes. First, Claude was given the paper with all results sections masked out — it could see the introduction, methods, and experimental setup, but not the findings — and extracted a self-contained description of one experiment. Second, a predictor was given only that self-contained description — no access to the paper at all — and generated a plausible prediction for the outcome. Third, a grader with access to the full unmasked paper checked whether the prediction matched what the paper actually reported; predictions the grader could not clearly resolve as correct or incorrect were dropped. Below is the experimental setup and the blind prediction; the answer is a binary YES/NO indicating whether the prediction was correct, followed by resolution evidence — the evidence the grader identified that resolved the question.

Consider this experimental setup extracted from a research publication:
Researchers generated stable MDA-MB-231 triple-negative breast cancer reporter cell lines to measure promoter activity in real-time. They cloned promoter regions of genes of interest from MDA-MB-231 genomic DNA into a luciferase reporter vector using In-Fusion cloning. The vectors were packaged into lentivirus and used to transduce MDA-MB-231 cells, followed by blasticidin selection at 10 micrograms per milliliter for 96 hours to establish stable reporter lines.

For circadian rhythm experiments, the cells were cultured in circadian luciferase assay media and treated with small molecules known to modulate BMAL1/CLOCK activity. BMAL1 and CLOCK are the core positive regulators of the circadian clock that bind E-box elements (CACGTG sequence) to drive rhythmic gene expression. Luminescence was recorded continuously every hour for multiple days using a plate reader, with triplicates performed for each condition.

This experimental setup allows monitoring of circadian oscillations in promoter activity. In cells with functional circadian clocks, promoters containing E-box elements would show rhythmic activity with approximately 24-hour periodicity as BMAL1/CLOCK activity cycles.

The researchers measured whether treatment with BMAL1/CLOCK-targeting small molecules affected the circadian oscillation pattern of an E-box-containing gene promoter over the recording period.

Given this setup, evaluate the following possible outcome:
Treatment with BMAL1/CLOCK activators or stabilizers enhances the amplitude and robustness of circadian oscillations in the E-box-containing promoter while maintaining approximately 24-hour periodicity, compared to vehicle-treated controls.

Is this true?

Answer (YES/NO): NO